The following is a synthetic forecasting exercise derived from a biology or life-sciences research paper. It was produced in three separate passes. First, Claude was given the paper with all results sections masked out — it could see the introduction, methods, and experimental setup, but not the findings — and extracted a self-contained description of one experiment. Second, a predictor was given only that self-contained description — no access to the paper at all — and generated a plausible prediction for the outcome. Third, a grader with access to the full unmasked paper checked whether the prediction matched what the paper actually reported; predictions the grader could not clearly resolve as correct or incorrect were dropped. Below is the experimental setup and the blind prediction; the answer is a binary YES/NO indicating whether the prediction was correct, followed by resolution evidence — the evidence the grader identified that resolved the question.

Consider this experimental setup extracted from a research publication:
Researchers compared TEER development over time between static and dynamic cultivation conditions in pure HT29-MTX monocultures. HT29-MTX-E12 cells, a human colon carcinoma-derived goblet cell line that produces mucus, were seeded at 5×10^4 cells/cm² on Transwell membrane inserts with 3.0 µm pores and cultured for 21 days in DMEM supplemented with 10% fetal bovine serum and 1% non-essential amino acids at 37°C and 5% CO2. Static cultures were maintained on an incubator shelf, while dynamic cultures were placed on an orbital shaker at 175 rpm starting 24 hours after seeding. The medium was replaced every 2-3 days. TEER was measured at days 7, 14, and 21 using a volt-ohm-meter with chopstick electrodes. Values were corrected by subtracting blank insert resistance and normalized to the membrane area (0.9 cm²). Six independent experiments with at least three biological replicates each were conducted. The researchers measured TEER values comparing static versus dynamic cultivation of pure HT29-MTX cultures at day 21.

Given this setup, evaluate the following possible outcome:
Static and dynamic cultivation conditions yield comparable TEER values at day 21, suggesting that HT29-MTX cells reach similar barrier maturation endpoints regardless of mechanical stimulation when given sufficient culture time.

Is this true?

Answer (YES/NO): NO